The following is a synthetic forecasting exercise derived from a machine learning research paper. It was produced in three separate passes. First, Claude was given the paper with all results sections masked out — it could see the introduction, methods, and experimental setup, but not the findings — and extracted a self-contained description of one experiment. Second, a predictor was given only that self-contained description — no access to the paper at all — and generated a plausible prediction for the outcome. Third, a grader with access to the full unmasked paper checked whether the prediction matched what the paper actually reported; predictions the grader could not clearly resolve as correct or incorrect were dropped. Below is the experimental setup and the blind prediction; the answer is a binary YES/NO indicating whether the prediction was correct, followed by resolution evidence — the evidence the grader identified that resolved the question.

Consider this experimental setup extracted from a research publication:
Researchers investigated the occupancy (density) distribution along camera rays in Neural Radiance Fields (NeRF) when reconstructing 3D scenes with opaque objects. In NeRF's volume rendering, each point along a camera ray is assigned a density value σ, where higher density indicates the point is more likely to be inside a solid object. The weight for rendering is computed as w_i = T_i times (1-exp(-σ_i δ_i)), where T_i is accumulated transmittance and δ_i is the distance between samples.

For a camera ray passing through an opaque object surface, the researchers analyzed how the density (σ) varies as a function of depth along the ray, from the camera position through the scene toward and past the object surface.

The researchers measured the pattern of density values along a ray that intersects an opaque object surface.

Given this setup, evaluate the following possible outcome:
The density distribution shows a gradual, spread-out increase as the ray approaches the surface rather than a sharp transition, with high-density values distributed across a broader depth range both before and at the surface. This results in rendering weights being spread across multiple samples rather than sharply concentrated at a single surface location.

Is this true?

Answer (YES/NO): NO